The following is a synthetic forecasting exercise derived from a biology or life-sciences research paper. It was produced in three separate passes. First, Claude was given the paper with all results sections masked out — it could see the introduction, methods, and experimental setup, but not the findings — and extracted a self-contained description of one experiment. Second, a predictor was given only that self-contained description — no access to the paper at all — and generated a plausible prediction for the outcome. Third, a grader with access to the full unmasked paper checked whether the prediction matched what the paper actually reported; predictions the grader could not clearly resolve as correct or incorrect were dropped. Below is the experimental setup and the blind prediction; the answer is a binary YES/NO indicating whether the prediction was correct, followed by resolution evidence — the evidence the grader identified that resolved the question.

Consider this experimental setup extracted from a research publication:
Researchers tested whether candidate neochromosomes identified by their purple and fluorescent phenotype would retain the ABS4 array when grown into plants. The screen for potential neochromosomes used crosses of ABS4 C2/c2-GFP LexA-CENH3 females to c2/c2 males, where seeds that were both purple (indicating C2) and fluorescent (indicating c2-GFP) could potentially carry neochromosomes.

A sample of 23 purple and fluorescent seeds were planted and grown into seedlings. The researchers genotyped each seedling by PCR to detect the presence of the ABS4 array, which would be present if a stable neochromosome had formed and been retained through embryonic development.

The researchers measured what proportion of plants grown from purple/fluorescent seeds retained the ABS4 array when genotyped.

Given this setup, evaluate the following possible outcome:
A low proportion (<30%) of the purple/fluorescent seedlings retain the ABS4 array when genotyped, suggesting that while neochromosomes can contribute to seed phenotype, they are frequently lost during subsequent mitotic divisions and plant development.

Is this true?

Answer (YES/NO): YES